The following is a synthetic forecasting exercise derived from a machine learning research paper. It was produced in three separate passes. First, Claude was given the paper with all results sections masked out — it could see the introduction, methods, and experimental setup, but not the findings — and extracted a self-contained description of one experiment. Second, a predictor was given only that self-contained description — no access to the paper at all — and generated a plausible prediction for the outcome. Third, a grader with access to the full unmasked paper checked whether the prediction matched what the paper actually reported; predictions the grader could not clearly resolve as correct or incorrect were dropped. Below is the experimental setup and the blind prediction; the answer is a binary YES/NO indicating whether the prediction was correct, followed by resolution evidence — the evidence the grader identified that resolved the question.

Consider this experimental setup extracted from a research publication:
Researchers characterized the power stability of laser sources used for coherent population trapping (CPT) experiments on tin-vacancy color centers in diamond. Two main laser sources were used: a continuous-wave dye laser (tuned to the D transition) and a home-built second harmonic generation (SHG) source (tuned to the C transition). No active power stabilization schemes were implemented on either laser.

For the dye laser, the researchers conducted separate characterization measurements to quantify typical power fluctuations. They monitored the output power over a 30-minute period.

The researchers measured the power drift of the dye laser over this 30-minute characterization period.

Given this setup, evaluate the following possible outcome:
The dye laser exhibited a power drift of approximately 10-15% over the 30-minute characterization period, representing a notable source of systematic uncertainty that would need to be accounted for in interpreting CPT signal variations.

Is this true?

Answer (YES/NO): NO